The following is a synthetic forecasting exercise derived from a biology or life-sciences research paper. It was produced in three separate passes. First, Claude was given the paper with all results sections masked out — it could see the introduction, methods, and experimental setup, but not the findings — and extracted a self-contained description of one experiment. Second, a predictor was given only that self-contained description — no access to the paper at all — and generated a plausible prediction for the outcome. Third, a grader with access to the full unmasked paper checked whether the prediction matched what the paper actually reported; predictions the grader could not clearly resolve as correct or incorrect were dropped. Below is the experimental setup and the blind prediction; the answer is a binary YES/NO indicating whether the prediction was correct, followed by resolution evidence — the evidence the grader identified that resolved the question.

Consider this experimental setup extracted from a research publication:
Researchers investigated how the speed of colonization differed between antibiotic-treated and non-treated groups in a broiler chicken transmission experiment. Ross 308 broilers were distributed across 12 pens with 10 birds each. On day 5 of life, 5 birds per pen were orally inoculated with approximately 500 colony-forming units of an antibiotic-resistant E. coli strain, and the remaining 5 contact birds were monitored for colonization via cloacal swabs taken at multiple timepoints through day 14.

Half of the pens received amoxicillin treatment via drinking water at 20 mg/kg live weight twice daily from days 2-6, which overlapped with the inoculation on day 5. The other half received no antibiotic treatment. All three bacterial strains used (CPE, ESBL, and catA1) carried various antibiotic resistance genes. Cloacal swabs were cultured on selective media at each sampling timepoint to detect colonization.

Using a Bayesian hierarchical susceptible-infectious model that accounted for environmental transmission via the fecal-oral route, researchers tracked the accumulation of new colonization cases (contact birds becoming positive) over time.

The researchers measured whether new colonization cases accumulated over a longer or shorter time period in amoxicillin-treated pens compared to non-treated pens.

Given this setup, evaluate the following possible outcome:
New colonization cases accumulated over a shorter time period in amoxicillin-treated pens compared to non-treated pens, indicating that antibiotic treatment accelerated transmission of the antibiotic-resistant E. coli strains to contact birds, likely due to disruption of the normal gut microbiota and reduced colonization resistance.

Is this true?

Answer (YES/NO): YES